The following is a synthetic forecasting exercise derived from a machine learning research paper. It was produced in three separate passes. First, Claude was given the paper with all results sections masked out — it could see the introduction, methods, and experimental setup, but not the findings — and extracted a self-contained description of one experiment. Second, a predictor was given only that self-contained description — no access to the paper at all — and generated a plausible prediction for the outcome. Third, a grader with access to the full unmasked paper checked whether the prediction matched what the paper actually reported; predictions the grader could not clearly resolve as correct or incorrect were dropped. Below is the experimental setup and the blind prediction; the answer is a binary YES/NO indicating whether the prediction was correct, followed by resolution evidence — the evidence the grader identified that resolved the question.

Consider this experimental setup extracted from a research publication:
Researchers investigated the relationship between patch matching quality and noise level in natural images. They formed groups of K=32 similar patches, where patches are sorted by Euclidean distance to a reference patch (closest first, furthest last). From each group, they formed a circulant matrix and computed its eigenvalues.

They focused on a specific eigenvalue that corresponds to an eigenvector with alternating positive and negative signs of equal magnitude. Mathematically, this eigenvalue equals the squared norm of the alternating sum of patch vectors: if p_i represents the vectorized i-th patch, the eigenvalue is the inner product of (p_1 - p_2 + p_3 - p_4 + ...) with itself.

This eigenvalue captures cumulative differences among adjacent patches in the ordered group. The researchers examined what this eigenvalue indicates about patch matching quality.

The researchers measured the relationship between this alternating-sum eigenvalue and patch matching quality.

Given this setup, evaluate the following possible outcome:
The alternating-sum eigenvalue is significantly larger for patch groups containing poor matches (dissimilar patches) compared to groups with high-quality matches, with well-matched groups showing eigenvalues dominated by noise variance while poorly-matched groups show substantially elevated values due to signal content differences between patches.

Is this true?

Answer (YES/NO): YES